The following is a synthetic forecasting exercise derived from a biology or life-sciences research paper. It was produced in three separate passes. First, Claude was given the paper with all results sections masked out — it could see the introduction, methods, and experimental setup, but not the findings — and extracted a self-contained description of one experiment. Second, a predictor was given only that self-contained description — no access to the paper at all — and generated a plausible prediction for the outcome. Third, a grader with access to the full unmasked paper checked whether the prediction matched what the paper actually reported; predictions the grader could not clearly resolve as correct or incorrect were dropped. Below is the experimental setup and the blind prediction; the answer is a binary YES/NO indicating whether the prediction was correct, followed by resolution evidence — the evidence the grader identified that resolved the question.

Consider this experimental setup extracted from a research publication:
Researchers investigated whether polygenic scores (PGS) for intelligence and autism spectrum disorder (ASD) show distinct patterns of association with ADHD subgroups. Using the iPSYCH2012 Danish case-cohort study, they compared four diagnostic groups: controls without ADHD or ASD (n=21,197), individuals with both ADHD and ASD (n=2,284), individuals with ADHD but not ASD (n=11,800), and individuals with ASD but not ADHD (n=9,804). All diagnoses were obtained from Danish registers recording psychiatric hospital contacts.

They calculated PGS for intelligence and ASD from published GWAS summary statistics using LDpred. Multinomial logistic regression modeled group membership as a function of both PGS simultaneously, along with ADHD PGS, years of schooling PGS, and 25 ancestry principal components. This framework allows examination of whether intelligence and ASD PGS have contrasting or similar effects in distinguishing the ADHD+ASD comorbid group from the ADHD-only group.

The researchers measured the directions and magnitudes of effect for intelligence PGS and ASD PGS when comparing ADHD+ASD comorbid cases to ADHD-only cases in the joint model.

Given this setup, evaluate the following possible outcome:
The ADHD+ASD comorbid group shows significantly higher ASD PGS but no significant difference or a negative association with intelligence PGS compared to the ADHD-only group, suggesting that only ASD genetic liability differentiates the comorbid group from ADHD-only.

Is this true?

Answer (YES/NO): NO